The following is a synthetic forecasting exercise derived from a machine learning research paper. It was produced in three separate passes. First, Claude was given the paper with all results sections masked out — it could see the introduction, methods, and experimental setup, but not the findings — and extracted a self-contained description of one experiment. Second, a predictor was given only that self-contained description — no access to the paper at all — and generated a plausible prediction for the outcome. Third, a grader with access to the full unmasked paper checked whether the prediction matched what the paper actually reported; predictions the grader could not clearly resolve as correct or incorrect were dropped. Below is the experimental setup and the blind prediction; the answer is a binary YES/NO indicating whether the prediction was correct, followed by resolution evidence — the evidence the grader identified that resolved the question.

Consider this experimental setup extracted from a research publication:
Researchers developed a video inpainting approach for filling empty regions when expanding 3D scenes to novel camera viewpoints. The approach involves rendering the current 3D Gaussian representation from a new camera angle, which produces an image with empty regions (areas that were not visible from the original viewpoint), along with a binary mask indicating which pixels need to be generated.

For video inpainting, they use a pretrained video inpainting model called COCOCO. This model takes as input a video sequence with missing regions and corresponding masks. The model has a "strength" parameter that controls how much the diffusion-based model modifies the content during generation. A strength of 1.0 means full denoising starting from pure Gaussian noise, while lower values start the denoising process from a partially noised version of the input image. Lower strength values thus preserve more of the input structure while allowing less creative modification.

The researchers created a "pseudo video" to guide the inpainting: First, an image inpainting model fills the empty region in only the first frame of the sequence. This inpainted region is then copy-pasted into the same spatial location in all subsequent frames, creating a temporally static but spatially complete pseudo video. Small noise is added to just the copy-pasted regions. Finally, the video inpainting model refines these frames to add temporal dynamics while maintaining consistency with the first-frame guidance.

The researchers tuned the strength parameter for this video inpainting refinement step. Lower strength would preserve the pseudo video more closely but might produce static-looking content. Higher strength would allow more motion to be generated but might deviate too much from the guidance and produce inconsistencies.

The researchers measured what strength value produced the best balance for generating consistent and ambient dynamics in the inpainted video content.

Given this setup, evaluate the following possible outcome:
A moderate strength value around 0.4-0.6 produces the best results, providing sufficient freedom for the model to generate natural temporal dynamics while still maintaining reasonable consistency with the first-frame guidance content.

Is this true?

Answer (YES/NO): NO